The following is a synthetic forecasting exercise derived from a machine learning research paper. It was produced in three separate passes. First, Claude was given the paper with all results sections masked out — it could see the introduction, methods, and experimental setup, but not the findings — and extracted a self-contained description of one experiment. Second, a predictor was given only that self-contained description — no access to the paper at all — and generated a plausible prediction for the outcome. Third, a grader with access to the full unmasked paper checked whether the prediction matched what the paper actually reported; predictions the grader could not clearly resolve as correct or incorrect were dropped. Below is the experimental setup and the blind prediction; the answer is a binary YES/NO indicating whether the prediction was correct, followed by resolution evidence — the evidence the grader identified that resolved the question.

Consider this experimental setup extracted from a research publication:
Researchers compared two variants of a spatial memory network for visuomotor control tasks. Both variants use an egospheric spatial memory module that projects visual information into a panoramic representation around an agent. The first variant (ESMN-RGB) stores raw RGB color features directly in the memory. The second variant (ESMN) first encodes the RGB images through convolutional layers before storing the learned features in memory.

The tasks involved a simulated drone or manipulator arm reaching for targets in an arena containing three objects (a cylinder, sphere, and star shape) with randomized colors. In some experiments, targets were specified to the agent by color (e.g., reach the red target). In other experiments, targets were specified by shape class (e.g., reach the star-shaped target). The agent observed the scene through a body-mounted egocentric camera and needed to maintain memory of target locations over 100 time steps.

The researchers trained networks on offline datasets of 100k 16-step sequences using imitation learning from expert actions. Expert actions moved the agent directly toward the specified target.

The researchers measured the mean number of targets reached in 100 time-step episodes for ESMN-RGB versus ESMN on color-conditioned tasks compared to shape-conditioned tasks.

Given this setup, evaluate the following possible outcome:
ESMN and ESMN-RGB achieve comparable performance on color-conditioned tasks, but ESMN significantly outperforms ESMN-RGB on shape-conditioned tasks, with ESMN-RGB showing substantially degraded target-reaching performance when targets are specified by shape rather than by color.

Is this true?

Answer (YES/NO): YES